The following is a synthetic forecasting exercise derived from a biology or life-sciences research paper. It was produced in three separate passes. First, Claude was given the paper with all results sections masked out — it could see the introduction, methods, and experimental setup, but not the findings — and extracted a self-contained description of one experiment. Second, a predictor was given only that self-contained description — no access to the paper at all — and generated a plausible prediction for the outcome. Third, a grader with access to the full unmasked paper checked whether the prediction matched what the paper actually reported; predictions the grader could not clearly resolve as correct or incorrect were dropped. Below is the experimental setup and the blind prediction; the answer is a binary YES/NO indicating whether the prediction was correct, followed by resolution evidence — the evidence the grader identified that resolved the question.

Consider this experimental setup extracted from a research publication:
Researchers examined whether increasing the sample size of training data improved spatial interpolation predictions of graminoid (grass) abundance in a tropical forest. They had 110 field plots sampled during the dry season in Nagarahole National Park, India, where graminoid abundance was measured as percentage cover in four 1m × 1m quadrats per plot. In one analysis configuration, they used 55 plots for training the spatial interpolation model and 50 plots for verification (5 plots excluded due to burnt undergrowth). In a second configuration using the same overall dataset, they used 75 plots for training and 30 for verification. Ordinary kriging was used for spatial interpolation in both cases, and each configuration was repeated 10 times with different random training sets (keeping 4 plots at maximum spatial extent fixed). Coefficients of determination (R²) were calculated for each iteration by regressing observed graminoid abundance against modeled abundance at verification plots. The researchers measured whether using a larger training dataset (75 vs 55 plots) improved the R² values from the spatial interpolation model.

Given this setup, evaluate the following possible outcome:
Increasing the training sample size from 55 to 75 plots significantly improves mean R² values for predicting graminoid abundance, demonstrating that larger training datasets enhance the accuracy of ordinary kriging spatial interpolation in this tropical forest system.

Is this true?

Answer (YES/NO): NO